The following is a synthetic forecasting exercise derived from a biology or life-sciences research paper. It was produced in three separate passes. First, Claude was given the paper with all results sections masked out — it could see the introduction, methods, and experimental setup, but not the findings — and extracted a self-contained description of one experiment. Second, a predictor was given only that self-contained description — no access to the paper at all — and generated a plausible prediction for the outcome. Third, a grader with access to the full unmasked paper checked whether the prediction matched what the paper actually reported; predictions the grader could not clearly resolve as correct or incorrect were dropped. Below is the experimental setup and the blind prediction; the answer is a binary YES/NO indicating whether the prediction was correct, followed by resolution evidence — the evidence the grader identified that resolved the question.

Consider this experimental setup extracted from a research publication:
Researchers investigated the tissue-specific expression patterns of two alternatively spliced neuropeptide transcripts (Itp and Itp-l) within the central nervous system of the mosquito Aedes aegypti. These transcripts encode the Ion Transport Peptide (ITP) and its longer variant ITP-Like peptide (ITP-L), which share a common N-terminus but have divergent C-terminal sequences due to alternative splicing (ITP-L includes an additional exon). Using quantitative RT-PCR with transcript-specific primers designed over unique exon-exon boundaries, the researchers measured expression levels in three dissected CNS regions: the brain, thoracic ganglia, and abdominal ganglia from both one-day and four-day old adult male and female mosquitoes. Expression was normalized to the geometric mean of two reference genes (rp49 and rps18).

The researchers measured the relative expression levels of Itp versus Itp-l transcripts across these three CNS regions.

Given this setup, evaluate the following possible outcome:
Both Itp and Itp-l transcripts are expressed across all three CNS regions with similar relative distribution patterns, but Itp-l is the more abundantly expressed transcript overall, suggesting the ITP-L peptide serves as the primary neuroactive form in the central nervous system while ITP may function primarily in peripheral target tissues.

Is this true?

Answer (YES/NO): NO